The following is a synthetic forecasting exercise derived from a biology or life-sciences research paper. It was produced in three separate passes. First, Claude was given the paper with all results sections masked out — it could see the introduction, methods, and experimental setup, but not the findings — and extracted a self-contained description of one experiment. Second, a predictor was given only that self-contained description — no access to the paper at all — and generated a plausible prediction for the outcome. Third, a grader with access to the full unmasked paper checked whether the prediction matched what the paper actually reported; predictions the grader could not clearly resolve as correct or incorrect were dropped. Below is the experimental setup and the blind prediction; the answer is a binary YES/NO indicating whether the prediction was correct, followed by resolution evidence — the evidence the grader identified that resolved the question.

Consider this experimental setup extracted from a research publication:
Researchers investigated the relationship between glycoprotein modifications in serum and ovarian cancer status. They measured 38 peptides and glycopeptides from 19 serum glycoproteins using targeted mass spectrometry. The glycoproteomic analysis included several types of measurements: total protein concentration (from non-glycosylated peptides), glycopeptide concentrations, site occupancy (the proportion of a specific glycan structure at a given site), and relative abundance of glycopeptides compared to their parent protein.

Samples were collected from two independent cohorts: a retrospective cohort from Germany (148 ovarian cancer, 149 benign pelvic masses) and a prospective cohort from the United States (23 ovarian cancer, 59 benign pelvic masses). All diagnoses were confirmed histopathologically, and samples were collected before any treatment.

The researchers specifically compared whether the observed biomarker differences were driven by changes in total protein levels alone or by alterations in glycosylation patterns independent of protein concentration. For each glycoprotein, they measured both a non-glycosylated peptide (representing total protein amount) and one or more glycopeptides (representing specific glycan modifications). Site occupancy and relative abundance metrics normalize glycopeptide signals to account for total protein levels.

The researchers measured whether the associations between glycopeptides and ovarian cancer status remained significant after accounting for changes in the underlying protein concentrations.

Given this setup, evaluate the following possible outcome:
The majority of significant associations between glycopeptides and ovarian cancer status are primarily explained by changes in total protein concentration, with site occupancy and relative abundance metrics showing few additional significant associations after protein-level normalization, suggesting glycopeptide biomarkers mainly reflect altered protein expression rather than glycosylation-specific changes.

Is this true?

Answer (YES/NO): NO